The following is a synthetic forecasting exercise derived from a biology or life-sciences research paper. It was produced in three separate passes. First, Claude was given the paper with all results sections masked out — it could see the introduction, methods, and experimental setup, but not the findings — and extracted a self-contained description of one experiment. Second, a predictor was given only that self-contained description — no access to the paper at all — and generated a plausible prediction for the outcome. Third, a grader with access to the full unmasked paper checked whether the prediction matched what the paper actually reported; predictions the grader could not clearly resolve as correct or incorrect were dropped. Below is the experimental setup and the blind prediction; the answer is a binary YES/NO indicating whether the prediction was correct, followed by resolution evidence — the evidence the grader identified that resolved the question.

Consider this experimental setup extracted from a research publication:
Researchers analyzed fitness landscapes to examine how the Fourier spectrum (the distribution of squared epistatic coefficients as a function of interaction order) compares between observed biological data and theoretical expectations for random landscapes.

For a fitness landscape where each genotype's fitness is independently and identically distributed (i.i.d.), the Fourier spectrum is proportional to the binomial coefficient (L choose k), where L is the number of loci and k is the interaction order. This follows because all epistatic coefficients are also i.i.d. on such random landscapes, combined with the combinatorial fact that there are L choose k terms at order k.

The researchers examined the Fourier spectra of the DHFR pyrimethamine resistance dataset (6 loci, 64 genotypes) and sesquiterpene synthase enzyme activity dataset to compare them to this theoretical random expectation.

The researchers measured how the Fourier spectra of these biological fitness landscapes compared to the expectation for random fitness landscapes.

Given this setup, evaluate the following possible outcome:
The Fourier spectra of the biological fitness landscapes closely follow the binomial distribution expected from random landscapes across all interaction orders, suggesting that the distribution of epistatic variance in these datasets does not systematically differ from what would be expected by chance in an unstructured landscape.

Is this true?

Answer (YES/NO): NO